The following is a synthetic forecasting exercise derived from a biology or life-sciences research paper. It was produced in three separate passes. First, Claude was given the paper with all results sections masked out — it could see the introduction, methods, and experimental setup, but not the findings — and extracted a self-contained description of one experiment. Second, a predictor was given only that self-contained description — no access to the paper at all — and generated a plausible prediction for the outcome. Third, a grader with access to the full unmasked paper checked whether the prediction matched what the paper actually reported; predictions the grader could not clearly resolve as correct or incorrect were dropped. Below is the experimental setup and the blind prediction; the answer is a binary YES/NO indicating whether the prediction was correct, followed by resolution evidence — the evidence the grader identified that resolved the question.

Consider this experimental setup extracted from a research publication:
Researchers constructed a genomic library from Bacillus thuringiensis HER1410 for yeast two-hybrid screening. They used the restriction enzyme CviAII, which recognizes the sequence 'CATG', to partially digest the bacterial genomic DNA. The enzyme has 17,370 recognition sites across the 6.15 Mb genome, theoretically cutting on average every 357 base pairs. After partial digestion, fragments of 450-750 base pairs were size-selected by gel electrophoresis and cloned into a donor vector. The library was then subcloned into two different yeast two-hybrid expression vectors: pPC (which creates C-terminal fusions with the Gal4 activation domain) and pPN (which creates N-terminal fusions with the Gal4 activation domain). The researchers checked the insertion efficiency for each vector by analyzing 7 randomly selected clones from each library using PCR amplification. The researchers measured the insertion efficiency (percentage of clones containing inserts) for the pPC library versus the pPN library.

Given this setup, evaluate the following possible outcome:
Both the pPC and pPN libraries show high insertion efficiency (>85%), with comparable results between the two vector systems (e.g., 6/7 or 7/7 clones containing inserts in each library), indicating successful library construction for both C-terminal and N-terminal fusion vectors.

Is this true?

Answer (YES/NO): NO